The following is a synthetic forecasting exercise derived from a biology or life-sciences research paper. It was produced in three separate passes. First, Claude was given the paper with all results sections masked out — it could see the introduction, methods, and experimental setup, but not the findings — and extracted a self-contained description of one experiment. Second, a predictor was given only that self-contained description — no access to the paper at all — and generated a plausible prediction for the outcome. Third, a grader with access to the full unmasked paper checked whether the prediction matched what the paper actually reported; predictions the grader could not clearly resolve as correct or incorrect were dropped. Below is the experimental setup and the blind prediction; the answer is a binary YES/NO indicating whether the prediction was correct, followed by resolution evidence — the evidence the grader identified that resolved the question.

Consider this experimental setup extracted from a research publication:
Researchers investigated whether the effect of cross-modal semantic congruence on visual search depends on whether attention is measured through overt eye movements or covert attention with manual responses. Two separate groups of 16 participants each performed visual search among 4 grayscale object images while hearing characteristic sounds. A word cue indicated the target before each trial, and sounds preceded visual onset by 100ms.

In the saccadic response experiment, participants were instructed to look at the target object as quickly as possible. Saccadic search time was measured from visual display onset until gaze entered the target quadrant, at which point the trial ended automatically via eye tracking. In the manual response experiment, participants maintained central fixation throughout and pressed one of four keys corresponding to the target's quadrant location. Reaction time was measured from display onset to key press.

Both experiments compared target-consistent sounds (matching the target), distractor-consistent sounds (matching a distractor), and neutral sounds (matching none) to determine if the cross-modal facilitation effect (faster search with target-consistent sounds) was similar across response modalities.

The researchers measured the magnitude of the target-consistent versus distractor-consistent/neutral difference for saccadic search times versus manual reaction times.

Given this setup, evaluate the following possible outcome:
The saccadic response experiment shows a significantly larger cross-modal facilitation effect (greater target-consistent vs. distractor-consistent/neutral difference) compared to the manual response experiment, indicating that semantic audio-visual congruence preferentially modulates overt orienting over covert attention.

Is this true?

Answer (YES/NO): NO